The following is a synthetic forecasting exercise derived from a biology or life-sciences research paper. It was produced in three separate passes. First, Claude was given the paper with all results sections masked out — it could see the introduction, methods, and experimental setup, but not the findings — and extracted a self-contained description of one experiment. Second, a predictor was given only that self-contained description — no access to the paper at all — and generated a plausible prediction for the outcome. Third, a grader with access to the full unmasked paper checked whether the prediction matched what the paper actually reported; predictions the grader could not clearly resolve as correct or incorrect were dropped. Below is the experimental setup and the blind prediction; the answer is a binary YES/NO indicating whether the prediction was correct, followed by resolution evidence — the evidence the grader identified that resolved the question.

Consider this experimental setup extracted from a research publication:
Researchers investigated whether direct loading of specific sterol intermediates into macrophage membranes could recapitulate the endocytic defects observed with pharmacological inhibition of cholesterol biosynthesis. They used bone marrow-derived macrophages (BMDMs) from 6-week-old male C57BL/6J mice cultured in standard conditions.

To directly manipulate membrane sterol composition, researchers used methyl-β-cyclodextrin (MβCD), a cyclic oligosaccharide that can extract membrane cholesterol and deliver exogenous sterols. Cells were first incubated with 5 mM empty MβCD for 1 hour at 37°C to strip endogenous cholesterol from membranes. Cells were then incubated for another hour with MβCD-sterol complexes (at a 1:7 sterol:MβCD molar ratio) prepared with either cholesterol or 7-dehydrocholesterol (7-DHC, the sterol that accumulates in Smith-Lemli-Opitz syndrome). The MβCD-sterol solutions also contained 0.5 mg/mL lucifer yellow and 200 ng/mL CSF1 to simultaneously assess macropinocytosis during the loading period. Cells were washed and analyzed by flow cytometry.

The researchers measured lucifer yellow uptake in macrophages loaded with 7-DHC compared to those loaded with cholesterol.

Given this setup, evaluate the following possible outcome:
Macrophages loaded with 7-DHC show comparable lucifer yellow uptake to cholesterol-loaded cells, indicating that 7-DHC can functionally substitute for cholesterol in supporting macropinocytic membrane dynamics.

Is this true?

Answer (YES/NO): YES